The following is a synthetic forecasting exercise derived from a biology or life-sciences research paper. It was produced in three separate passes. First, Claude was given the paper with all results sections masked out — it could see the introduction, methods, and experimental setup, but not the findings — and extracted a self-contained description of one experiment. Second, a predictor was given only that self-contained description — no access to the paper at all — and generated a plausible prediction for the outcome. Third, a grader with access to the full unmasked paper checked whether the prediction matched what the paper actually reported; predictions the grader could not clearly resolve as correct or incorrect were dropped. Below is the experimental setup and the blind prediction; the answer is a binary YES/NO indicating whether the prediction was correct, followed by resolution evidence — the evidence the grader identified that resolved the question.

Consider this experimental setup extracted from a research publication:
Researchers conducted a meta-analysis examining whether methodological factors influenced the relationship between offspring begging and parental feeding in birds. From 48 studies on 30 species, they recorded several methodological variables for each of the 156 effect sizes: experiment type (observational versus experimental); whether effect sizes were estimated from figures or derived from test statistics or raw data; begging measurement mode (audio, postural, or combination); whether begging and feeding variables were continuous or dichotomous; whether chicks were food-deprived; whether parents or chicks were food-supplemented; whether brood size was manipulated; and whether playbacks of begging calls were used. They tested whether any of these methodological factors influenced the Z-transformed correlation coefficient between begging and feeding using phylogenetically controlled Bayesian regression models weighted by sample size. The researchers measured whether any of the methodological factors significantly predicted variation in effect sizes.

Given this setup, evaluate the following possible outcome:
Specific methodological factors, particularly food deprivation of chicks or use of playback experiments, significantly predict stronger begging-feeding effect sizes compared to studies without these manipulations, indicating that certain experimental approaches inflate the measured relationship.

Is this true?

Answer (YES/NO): NO